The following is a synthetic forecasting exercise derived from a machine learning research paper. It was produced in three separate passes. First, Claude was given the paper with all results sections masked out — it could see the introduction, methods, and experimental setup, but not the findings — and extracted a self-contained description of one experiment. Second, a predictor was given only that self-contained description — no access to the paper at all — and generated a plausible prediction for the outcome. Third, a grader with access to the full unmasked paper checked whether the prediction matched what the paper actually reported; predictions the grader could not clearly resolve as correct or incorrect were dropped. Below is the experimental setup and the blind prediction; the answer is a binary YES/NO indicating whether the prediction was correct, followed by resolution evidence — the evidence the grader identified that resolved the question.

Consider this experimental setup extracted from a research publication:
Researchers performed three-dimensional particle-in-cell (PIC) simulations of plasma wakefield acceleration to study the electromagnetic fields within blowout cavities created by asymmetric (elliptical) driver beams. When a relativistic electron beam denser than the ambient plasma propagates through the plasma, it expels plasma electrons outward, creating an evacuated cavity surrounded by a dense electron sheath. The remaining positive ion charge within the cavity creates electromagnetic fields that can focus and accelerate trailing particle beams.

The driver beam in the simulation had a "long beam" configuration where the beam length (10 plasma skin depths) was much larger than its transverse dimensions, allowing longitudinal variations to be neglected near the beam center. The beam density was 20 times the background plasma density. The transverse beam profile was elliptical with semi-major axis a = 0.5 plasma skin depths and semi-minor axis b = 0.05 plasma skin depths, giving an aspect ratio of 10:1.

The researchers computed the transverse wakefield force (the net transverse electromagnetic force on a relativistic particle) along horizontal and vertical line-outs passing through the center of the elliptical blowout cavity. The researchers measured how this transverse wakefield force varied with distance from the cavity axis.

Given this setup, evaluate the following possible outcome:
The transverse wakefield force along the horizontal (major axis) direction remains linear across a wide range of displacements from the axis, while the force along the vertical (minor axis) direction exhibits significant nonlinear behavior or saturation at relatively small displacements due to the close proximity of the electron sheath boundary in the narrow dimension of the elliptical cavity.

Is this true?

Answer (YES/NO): NO